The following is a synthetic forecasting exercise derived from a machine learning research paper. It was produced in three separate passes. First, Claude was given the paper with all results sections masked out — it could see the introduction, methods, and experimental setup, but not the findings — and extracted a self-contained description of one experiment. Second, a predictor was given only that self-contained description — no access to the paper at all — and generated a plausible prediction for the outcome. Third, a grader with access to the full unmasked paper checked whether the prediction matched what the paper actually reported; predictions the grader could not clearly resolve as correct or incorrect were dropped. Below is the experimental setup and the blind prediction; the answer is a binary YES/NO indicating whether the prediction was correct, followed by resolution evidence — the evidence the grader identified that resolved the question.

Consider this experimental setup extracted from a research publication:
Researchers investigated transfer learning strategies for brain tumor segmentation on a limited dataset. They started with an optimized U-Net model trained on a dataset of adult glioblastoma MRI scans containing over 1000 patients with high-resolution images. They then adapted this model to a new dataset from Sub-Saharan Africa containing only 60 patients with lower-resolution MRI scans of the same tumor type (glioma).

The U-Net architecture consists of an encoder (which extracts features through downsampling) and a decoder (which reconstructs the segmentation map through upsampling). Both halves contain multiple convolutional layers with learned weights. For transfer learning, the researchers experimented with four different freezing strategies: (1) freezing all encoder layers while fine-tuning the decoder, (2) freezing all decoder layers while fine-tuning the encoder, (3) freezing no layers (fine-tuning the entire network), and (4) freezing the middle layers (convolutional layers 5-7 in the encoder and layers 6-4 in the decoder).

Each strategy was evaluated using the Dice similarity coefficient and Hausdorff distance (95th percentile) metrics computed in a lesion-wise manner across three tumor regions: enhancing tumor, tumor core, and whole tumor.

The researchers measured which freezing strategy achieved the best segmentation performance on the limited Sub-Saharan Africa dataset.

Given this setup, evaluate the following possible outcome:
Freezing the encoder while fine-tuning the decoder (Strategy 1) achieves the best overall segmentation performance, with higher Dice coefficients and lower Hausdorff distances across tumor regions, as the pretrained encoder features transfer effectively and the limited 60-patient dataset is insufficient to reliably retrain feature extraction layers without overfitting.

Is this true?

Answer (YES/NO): NO